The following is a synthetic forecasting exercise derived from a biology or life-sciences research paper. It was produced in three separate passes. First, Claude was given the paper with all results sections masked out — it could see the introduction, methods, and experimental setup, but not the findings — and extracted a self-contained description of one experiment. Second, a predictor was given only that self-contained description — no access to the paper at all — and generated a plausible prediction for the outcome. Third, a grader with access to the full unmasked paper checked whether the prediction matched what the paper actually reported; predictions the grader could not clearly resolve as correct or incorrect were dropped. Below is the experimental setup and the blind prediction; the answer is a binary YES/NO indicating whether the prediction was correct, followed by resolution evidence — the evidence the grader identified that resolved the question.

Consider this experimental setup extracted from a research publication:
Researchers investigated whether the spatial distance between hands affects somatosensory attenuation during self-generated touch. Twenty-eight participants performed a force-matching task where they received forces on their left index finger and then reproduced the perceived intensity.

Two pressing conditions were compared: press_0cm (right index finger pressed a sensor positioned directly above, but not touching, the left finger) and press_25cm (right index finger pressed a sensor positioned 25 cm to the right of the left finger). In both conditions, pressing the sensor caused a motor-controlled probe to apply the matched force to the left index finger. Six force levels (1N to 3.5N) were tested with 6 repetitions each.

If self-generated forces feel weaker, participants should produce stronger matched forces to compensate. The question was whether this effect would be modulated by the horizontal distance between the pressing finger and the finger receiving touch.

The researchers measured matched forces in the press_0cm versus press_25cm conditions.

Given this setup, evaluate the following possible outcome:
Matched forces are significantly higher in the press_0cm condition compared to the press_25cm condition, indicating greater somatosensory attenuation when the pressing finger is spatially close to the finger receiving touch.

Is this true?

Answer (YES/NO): YES